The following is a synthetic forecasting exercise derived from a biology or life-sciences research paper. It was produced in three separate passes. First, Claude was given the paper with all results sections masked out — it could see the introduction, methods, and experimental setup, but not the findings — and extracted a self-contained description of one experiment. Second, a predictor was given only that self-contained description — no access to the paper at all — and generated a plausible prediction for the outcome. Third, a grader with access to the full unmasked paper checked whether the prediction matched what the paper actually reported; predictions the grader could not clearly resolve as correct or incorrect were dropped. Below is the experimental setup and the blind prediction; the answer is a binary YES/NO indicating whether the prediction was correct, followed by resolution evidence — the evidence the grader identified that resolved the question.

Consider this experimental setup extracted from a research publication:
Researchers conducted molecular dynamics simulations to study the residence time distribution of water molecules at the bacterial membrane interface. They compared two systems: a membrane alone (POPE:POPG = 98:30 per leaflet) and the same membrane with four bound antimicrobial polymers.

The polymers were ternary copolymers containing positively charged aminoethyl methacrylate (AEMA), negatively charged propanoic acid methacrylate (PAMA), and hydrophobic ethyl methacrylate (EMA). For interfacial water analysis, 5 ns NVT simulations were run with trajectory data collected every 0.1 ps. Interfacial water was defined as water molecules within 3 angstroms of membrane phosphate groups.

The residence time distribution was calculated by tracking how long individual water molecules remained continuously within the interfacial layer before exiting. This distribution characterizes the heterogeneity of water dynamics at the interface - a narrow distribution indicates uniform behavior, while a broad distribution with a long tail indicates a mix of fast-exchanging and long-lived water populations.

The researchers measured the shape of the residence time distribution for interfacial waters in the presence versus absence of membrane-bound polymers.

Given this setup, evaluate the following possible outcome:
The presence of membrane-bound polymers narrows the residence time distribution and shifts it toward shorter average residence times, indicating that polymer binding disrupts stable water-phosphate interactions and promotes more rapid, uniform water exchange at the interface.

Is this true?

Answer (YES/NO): NO